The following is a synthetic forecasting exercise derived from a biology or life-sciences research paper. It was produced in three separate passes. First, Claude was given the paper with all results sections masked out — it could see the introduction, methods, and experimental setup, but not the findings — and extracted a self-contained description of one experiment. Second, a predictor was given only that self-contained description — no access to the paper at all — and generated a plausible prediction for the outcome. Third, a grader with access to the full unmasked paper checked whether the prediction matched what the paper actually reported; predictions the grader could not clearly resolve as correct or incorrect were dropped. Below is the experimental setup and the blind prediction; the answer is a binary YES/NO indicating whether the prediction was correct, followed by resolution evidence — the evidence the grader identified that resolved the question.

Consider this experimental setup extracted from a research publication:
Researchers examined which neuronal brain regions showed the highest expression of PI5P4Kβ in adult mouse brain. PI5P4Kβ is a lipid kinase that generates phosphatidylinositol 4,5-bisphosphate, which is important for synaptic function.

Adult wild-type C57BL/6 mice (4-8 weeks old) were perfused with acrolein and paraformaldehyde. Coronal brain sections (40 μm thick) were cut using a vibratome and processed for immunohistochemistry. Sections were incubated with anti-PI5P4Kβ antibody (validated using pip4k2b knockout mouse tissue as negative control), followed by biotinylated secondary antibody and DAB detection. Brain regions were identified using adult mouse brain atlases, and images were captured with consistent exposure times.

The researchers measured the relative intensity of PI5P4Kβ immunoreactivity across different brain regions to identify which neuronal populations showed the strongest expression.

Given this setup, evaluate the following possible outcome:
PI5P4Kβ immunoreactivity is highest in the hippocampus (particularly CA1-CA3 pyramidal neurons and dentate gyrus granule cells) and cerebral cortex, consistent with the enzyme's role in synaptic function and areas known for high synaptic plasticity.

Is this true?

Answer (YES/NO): YES